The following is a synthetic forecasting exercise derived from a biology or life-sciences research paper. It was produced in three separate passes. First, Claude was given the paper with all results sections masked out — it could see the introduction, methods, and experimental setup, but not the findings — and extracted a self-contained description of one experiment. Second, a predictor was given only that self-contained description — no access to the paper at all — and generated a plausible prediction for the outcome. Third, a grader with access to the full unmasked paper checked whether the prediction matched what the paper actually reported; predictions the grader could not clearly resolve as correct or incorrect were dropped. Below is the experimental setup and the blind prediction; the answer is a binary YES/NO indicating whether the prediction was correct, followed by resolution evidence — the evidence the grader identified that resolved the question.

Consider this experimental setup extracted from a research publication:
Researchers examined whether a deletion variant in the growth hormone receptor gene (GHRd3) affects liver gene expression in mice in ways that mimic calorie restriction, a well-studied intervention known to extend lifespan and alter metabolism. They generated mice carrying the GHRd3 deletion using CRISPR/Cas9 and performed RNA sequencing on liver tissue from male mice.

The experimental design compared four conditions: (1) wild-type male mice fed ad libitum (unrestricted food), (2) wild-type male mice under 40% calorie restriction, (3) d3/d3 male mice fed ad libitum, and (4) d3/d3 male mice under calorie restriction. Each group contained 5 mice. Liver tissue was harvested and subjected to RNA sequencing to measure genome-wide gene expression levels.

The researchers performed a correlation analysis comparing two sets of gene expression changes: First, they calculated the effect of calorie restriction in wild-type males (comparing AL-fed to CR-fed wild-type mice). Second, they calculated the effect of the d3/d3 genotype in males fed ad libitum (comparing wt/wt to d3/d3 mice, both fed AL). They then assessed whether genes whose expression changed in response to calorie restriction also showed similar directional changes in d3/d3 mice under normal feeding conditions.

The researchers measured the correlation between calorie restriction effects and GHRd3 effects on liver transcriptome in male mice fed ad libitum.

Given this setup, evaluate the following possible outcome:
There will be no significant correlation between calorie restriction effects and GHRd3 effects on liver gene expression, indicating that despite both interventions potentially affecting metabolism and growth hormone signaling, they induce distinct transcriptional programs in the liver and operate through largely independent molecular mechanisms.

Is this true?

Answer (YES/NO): NO